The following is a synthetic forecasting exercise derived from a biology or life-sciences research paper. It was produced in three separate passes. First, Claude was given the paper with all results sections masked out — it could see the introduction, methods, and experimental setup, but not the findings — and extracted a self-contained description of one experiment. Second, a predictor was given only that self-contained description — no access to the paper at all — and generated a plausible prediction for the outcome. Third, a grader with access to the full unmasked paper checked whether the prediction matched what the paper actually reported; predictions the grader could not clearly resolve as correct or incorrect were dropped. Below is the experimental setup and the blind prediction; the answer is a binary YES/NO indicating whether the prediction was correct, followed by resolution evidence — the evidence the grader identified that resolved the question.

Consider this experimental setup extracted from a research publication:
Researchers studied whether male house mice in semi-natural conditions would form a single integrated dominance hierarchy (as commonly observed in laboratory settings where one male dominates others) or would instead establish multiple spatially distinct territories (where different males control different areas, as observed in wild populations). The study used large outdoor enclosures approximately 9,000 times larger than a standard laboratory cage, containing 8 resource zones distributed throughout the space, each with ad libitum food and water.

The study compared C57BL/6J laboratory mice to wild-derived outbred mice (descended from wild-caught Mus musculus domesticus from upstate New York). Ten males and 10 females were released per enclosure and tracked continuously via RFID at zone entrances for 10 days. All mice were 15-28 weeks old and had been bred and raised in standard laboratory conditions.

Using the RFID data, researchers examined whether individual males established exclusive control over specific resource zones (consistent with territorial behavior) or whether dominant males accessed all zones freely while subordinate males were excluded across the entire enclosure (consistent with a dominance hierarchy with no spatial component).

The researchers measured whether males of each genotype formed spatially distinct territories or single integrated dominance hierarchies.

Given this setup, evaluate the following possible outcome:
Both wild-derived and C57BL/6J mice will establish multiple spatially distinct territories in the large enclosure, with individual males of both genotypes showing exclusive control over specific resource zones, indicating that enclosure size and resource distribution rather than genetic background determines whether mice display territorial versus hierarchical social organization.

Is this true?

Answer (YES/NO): YES